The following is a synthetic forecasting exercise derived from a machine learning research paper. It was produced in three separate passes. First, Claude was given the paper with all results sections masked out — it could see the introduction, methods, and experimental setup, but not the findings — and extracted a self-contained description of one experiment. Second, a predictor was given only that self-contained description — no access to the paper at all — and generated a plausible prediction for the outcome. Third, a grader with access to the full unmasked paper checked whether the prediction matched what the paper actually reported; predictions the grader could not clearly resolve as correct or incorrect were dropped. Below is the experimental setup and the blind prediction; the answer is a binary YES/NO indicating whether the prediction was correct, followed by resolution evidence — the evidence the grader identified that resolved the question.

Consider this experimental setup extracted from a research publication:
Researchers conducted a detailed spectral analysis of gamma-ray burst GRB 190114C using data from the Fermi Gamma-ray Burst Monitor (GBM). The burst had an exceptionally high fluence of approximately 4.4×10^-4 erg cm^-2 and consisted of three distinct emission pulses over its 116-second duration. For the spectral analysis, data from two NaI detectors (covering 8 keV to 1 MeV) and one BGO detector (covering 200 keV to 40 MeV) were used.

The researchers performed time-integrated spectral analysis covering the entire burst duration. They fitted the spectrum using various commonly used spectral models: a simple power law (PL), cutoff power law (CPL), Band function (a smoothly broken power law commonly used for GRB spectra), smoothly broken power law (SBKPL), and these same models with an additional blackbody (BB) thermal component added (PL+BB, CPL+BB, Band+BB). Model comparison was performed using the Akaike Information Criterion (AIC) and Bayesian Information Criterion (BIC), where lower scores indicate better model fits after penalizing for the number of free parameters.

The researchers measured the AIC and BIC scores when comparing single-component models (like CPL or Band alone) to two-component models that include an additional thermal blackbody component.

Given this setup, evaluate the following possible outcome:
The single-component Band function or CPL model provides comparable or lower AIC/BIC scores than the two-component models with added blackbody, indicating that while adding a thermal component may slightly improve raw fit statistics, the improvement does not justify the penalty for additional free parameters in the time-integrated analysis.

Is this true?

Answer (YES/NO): NO